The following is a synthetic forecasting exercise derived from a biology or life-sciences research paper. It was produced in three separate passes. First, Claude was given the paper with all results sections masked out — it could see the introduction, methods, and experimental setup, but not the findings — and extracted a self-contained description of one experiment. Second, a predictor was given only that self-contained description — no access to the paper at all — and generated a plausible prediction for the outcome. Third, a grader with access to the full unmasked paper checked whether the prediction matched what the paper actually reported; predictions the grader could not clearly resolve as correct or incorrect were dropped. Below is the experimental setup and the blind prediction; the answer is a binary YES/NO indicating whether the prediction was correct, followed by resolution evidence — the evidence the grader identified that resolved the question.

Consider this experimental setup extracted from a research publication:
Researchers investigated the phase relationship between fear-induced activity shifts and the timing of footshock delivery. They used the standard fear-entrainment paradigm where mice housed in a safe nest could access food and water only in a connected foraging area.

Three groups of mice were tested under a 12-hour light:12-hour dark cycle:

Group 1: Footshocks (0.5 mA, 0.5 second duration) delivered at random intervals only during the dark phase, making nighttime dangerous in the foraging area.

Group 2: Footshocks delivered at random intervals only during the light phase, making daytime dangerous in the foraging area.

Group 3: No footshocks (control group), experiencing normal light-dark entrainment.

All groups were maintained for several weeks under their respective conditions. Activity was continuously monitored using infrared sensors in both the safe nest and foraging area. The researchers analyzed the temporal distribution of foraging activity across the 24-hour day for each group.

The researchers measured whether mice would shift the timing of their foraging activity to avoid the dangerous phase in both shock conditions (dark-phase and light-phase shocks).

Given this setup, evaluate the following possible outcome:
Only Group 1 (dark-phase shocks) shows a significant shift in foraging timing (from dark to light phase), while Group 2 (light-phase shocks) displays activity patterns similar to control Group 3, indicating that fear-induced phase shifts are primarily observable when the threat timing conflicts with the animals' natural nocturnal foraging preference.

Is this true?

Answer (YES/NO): NO